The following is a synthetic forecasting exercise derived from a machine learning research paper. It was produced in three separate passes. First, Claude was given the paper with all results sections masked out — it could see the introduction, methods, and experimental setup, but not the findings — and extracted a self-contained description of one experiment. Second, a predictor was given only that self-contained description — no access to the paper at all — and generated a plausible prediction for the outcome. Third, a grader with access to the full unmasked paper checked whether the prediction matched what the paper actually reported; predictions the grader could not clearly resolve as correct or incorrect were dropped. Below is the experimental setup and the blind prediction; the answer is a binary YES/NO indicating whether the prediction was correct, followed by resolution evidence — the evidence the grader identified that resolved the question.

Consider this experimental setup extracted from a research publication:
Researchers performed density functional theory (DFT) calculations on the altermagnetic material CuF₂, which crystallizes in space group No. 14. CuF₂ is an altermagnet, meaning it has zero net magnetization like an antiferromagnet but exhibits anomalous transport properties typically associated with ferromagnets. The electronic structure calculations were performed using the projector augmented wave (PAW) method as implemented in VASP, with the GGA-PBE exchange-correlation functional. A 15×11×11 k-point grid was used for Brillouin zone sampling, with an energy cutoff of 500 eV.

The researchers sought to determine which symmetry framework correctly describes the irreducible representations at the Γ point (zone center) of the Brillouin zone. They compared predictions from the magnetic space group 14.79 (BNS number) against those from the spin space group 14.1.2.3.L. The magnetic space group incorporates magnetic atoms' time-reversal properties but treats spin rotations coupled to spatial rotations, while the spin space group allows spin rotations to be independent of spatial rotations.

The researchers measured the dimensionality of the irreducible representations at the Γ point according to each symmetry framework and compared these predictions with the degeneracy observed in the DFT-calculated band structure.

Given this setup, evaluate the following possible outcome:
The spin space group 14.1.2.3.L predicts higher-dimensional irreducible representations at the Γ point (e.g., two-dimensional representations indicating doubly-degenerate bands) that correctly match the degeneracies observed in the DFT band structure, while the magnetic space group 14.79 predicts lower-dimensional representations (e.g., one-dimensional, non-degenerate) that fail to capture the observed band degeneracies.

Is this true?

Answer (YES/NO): YES